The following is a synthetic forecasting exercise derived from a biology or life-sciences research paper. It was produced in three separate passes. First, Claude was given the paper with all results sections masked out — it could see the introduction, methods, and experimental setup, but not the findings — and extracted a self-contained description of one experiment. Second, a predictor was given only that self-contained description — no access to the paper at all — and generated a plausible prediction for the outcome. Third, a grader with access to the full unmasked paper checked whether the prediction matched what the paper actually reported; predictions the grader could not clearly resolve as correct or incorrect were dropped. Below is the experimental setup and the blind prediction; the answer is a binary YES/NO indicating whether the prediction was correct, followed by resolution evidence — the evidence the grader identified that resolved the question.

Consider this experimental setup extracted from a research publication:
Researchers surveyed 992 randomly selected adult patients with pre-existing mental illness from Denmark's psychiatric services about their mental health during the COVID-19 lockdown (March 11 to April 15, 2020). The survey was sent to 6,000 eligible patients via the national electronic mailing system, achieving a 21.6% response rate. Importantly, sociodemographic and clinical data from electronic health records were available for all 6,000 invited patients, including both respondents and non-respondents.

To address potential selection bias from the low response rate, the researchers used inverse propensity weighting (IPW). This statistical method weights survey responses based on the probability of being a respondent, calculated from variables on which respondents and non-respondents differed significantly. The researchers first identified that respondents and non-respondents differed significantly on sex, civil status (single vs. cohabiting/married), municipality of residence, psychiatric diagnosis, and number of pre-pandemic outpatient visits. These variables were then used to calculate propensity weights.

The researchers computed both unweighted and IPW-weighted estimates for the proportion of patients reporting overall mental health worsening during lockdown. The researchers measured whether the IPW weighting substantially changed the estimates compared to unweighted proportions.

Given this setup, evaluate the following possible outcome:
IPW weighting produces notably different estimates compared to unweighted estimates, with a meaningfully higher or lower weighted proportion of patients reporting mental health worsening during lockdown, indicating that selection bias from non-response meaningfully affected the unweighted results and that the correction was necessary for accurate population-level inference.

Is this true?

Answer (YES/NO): NO